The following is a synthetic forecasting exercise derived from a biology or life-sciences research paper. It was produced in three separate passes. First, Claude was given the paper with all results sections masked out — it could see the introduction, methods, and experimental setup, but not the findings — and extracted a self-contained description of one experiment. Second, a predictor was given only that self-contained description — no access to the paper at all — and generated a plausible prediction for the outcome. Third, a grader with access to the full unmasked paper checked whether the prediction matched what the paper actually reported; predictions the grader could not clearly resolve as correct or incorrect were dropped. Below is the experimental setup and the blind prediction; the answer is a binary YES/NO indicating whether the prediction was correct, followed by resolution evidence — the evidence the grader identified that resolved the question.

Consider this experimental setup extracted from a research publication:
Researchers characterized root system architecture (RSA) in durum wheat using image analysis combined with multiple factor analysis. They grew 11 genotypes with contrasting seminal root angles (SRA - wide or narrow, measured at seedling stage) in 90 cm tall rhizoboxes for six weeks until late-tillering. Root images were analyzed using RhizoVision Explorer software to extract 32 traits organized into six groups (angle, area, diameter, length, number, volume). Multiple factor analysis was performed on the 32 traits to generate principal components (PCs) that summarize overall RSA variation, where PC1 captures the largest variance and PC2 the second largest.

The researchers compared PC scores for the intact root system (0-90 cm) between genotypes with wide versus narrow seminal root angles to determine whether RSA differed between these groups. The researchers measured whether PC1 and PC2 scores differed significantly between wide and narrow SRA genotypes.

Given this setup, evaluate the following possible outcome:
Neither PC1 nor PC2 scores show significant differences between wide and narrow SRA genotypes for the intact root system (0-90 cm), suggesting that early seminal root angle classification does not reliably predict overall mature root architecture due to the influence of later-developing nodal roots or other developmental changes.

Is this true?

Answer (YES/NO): NO